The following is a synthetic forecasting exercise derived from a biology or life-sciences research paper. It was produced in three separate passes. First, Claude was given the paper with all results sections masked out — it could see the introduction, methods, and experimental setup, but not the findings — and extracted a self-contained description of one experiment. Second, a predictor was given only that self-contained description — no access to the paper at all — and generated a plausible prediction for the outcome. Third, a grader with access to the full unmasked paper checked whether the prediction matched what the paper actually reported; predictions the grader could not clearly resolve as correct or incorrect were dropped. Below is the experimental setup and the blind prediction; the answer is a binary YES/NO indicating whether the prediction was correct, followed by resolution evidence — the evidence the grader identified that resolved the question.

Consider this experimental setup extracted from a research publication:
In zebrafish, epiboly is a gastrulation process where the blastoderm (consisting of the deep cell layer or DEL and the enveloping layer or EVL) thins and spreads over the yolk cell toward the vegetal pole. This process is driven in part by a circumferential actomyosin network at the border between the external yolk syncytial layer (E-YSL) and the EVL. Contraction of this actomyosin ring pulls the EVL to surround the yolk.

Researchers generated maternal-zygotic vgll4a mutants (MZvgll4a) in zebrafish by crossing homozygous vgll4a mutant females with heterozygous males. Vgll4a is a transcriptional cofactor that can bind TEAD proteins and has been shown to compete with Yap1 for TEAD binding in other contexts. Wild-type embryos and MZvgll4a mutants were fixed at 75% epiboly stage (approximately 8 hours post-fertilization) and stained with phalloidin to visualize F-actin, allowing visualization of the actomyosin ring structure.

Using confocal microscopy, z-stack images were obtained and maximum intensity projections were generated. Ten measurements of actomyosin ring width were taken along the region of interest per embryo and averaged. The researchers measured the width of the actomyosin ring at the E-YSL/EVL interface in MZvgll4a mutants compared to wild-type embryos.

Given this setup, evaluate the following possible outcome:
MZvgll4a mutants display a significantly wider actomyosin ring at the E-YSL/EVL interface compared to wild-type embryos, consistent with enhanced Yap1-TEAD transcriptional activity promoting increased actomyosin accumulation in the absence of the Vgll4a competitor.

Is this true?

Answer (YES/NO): NO